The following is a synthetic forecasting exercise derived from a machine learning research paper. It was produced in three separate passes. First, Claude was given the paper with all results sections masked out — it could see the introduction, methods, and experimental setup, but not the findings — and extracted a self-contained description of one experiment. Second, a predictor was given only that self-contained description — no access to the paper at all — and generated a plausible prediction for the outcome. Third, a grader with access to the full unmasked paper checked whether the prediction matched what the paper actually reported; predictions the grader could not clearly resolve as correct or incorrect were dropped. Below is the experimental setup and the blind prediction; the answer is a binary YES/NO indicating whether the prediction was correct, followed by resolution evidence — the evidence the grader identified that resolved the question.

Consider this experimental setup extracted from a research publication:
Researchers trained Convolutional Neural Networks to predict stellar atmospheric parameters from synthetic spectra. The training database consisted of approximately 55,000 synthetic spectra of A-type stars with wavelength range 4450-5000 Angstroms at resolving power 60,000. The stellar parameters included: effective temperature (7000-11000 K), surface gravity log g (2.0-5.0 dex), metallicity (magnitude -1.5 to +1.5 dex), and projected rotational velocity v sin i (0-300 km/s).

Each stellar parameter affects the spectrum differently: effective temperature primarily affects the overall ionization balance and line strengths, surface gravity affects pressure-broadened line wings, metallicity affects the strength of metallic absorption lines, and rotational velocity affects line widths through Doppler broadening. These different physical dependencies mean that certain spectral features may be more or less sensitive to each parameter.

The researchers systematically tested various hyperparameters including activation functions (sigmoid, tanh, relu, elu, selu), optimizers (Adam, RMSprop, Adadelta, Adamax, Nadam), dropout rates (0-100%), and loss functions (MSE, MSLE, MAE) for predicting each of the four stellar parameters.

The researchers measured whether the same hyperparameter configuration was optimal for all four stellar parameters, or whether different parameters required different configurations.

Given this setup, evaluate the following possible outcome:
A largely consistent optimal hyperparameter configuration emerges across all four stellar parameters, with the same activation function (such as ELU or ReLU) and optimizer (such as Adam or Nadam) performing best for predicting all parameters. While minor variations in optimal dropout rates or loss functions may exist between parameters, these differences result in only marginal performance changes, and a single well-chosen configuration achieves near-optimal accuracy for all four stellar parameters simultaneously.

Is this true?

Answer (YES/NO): NO